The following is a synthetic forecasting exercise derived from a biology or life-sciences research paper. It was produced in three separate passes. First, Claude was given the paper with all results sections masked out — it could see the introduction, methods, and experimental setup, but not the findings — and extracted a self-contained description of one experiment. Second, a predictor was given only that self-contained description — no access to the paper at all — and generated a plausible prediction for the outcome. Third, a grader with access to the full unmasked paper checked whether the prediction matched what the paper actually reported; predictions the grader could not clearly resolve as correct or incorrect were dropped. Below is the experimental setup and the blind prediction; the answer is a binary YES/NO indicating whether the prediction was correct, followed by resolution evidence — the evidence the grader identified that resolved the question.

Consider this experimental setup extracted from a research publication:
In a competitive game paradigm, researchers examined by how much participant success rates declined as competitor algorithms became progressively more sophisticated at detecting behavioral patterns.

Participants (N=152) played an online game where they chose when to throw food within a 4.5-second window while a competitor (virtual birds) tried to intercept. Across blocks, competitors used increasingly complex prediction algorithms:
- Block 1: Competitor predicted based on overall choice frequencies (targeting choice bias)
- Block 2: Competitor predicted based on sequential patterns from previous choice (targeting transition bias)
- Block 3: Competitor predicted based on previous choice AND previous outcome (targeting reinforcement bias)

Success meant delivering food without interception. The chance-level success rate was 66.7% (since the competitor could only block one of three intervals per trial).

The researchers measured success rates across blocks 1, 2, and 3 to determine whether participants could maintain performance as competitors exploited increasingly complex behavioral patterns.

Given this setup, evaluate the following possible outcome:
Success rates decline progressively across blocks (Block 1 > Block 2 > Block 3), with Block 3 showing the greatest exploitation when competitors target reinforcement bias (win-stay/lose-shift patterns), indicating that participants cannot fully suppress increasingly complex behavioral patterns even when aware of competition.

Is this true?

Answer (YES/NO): YES